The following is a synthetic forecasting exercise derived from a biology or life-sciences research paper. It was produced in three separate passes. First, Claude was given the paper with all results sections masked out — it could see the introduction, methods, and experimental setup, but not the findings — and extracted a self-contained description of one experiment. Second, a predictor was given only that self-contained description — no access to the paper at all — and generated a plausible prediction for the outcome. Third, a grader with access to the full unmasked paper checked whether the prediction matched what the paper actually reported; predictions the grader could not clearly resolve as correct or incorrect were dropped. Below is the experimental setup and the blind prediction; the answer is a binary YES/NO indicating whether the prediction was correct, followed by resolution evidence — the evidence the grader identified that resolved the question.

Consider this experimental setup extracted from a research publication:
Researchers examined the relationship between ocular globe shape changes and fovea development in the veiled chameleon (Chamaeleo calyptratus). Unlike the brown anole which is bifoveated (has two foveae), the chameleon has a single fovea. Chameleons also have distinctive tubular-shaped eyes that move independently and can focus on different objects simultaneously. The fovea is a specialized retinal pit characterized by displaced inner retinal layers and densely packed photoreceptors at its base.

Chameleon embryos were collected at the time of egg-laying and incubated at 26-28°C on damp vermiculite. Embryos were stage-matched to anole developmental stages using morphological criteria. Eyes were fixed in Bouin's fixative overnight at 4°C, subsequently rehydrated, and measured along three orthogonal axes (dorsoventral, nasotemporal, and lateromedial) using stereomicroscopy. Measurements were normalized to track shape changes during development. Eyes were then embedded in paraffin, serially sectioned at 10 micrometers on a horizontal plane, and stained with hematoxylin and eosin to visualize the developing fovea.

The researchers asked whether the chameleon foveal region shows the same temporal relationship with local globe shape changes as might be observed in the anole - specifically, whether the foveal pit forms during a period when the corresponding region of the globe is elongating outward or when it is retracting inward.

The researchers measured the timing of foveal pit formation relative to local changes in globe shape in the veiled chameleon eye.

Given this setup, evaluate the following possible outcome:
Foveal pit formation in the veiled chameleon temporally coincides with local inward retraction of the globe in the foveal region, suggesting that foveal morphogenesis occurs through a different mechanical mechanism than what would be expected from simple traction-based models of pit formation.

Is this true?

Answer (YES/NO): YES